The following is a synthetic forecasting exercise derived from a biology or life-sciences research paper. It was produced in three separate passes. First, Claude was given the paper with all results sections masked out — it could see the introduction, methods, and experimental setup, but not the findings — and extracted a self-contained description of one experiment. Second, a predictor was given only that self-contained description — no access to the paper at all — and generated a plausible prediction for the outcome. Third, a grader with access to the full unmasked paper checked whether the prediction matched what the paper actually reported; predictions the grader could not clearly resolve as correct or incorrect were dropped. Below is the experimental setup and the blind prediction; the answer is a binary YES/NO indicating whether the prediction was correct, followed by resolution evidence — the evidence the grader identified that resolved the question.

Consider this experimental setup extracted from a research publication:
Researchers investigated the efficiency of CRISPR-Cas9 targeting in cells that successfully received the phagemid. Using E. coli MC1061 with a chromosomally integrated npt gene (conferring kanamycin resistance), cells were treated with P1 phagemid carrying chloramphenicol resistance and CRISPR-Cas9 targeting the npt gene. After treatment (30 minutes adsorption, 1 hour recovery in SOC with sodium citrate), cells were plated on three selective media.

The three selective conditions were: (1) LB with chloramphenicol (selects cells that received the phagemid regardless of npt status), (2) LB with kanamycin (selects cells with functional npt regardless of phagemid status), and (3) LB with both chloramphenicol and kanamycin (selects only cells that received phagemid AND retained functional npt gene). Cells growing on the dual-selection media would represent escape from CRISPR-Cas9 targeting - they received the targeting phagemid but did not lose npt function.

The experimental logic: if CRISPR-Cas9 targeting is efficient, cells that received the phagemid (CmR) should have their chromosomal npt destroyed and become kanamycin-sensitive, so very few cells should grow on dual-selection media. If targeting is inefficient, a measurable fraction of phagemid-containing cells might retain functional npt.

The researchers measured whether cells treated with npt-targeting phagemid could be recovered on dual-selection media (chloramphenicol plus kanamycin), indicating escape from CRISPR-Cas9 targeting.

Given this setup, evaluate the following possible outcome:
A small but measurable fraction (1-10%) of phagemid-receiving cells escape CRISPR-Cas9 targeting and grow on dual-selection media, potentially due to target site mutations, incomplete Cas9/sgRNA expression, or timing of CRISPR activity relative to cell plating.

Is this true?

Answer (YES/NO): NO